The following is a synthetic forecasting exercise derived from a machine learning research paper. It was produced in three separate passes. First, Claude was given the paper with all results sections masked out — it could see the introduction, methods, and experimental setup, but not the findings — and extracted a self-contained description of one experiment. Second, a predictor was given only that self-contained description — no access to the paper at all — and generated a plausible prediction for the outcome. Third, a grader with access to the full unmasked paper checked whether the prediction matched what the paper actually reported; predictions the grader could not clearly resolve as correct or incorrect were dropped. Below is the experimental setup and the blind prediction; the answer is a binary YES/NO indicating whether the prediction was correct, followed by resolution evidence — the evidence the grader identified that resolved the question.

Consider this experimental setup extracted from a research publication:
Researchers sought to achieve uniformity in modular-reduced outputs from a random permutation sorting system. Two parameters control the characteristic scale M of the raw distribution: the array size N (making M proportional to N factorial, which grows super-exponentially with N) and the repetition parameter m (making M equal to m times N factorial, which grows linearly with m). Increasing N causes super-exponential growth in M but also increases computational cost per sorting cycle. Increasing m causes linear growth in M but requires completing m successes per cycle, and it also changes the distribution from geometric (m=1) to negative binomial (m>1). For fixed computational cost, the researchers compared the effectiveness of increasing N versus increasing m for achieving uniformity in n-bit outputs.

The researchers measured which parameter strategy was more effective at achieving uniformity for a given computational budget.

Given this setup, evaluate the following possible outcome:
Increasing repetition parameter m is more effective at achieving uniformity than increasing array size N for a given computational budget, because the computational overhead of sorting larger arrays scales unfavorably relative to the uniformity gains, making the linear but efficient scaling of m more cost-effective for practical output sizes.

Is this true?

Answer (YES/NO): YES